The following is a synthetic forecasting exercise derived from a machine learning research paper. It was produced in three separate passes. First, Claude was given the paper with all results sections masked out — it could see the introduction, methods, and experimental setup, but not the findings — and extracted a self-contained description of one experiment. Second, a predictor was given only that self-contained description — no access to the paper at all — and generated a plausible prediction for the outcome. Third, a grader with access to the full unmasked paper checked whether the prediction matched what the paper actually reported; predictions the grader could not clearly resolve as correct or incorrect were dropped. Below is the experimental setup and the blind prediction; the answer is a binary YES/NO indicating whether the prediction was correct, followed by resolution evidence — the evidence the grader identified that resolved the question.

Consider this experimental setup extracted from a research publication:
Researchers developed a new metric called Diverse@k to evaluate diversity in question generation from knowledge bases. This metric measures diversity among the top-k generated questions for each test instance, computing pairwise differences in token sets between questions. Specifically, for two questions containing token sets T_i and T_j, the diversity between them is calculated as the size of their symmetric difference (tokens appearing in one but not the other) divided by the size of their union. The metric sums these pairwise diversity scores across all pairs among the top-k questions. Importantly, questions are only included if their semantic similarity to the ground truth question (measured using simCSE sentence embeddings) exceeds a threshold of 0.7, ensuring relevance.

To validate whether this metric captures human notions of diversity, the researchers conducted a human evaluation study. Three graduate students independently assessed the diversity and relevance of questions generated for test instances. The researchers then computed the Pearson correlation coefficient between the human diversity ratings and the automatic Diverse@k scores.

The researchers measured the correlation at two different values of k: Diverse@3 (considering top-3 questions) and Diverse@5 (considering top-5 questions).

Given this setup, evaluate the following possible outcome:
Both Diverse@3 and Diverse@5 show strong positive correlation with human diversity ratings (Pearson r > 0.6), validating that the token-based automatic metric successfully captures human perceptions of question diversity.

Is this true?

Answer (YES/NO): YES